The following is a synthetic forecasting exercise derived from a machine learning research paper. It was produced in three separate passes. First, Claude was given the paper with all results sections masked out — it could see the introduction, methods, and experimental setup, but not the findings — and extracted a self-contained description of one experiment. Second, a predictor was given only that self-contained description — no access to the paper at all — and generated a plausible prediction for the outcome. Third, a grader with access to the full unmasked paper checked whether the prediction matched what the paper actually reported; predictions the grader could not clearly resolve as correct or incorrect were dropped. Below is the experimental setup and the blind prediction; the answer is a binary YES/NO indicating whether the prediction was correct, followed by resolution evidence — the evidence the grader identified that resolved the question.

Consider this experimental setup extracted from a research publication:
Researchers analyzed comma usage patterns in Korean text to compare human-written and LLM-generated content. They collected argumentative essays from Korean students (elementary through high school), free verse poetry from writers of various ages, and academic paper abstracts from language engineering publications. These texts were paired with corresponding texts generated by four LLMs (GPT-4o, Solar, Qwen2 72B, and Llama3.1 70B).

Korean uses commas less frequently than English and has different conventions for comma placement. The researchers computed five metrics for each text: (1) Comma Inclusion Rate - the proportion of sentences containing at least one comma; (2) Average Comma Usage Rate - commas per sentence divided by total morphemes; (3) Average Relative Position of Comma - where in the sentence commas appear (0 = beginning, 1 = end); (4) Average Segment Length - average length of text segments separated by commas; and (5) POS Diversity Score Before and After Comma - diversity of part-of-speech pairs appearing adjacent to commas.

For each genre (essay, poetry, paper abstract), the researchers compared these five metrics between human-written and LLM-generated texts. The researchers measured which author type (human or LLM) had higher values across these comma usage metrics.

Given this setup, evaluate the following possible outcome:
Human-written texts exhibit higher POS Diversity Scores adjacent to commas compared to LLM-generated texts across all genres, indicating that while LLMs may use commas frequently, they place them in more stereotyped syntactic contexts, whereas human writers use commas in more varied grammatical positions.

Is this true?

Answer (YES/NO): NO